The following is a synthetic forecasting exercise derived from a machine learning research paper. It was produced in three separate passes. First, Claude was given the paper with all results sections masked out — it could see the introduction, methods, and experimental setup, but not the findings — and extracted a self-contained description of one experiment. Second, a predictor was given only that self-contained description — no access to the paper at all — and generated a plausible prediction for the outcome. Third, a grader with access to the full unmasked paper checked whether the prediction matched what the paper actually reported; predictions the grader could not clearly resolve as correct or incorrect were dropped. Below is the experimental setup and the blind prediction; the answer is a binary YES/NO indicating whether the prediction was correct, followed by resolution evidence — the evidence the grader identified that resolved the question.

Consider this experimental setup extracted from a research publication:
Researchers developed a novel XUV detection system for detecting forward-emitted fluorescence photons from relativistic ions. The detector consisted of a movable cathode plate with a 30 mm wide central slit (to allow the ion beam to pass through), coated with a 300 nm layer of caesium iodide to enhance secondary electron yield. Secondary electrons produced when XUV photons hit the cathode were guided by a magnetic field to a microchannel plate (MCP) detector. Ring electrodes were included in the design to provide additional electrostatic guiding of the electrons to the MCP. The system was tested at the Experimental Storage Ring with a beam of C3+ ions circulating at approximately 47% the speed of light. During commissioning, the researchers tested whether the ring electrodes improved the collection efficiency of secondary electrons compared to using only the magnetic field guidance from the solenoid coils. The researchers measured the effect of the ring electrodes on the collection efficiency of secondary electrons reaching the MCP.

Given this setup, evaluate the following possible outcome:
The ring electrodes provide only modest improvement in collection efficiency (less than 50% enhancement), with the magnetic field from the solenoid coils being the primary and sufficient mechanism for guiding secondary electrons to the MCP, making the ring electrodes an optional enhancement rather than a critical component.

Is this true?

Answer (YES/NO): NO